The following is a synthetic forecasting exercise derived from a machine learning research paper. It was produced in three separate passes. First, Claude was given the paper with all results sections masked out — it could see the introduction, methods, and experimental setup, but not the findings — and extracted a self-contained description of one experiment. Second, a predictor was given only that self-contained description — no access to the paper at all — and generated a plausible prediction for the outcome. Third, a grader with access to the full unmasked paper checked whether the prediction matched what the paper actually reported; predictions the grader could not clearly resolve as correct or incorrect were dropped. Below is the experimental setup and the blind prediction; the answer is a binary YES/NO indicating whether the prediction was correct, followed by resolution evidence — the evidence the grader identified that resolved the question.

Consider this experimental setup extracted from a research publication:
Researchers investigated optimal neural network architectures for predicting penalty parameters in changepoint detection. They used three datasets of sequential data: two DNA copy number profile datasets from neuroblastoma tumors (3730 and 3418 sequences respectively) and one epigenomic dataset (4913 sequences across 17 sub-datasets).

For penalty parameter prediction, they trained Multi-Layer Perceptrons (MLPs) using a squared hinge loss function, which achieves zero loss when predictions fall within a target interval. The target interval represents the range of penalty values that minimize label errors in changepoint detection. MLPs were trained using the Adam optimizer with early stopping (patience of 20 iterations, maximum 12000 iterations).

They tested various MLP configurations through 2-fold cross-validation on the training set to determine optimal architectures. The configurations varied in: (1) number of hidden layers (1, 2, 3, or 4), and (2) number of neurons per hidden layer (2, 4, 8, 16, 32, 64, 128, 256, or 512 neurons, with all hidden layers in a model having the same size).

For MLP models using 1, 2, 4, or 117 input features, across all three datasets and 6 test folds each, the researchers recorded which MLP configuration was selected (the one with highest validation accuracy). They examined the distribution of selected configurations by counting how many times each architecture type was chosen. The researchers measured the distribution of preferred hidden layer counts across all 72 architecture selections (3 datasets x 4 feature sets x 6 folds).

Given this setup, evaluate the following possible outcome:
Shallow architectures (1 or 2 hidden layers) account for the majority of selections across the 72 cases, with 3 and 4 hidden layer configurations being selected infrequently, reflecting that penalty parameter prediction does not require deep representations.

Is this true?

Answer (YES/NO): NO